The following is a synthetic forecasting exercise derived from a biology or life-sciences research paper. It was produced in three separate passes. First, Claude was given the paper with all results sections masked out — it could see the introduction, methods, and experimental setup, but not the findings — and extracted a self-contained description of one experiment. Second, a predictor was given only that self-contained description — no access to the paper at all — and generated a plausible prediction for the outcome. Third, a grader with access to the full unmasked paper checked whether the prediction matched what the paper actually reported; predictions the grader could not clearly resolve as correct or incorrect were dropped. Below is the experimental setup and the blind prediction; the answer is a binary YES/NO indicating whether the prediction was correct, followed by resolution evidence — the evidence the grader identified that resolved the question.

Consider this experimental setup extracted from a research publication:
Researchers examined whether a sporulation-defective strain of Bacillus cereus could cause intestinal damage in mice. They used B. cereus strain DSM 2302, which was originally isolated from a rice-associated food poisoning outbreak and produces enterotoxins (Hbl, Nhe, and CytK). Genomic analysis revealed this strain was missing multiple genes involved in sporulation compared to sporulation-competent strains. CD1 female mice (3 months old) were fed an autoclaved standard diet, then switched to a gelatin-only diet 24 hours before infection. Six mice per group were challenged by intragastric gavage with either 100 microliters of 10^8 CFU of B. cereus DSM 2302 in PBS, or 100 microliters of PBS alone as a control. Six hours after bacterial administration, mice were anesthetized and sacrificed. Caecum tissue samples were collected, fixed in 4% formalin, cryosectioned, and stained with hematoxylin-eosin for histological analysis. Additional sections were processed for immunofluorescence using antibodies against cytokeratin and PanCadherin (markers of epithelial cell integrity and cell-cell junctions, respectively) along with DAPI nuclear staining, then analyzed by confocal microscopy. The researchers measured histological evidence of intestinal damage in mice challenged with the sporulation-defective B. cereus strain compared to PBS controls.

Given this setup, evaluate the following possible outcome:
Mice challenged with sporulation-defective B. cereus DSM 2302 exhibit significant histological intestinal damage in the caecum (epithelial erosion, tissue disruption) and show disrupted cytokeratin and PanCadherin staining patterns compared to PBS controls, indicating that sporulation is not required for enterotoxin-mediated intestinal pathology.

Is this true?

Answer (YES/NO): YES